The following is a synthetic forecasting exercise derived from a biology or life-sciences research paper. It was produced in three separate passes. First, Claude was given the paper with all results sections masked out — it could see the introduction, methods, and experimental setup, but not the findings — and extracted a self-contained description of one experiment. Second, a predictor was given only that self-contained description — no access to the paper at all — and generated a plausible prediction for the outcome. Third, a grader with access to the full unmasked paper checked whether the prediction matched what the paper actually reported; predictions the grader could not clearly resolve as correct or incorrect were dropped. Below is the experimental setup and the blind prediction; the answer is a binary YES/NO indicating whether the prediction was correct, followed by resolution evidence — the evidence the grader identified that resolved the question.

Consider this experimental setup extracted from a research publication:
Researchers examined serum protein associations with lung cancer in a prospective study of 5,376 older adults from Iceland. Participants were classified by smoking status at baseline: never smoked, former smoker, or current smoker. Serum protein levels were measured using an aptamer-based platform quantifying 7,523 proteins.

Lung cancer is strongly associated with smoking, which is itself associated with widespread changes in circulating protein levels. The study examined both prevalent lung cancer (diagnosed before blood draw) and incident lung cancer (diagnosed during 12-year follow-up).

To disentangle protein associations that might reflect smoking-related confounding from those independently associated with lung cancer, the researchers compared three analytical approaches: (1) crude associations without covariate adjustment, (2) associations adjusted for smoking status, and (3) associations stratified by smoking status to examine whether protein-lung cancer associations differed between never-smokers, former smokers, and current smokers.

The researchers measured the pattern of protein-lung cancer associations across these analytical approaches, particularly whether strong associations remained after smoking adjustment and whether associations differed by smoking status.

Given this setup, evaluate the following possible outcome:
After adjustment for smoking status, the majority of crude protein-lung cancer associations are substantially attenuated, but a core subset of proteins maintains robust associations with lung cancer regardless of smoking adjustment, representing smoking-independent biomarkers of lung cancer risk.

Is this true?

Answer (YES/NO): YES